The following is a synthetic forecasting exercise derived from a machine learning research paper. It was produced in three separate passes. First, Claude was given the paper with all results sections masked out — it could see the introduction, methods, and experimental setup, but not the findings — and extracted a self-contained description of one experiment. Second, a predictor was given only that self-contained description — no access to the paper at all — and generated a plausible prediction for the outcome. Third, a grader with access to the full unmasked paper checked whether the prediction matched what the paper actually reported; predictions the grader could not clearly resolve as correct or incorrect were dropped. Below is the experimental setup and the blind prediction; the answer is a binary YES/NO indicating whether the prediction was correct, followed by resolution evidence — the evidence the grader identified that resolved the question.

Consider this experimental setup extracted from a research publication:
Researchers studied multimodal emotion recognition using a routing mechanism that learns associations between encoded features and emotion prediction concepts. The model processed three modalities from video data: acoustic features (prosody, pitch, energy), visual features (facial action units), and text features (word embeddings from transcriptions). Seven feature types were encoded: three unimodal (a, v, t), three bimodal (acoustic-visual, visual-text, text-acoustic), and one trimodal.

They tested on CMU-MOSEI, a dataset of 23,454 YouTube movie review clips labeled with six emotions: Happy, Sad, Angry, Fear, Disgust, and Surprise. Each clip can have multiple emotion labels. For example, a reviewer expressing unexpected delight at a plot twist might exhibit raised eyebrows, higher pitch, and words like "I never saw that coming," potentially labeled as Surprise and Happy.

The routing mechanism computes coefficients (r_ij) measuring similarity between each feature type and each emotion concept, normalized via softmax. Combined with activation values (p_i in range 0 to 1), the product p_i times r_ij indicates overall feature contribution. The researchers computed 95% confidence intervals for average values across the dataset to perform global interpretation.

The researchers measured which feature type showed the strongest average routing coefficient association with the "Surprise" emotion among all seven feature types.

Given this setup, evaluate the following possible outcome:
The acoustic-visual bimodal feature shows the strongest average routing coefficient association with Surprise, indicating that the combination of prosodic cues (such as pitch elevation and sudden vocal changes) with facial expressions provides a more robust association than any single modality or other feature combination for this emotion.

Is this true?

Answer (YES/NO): NO